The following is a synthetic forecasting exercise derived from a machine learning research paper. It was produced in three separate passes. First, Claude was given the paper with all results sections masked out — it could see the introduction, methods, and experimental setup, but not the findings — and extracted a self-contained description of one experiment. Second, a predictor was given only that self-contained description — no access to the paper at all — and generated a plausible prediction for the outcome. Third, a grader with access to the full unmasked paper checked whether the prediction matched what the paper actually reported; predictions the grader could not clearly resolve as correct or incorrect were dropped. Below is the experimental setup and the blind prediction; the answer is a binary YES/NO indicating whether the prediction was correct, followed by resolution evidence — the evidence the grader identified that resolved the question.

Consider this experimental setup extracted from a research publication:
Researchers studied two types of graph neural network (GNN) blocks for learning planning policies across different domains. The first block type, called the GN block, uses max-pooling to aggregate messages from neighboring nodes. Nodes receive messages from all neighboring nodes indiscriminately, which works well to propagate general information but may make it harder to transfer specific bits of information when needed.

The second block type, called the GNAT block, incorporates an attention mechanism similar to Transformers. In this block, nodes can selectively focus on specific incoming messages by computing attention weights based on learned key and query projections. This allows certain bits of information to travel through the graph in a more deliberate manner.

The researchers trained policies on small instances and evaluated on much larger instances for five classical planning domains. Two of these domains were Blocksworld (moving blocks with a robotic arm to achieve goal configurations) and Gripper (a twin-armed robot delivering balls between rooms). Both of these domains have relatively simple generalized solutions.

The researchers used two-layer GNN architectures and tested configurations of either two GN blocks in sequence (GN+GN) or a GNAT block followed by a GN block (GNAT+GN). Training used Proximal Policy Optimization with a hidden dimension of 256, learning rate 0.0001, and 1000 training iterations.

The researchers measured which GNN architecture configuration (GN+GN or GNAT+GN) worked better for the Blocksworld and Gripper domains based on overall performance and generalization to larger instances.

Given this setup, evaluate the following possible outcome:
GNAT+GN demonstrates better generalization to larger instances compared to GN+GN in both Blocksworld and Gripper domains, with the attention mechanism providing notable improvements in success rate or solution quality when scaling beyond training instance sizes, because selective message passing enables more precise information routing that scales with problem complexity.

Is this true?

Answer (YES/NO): NO